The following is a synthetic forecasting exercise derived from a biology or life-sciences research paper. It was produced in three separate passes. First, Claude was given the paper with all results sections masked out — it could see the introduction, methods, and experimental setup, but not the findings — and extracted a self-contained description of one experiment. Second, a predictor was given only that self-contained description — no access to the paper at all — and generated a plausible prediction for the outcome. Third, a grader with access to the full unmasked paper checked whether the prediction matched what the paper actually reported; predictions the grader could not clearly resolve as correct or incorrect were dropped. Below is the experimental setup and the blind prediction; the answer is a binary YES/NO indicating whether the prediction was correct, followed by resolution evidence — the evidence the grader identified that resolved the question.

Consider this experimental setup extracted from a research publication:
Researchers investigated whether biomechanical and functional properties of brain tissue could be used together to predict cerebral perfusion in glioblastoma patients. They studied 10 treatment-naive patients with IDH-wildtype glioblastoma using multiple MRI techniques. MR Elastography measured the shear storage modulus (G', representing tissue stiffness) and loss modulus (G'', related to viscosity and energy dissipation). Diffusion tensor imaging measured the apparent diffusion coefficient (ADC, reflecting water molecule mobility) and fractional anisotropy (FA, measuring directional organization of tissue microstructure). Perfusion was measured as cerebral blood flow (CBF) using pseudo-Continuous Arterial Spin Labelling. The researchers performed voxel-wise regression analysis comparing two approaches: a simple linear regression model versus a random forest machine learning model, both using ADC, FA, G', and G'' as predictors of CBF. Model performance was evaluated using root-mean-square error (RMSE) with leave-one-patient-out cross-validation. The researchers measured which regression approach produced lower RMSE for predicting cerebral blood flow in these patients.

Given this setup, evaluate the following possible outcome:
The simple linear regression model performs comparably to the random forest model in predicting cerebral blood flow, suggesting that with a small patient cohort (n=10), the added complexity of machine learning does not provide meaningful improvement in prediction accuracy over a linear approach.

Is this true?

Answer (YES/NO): NO